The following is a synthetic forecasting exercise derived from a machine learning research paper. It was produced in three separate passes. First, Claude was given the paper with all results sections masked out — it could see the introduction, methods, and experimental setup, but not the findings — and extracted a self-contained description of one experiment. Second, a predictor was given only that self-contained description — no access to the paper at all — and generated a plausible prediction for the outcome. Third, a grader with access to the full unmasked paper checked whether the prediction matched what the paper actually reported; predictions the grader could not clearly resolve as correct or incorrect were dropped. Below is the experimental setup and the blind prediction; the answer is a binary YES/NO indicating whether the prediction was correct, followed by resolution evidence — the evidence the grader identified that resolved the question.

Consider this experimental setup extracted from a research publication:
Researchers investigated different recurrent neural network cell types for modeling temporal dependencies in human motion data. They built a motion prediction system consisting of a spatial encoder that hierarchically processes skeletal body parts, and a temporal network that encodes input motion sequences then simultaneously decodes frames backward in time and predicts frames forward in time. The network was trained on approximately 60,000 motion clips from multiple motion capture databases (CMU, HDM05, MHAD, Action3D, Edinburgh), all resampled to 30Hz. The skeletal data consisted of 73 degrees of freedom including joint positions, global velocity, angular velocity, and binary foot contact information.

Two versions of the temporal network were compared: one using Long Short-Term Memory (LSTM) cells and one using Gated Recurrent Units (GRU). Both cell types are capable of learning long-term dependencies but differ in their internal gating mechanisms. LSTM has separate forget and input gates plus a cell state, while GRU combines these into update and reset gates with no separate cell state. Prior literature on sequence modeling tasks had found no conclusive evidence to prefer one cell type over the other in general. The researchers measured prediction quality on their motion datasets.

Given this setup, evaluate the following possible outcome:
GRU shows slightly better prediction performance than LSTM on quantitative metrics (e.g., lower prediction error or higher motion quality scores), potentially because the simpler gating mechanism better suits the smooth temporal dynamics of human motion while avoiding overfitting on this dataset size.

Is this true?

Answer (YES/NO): NO